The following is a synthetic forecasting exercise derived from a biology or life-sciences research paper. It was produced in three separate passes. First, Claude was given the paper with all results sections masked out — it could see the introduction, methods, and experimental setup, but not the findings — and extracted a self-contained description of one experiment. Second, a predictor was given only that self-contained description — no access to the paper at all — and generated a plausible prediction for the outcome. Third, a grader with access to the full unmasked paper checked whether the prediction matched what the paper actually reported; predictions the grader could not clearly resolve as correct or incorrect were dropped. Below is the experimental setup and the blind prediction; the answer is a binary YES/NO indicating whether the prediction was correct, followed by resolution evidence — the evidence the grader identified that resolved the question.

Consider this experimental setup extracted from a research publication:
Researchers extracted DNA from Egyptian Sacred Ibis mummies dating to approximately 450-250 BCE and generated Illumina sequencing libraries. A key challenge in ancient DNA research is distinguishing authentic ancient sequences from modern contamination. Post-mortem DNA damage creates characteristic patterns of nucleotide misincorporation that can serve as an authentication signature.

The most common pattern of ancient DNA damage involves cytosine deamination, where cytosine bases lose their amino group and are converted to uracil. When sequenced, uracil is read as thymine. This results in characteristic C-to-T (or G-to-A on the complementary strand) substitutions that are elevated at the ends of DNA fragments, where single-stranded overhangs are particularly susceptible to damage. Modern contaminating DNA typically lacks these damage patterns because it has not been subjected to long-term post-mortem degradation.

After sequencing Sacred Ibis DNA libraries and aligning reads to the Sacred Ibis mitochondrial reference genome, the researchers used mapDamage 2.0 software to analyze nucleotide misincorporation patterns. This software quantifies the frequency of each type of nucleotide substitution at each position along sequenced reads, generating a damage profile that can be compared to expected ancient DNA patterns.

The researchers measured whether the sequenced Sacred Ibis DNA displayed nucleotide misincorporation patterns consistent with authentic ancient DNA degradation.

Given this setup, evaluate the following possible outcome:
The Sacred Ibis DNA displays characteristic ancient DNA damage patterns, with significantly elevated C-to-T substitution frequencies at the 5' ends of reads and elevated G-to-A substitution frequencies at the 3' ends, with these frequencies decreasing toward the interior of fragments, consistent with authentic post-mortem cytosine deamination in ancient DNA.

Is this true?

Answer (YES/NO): YES